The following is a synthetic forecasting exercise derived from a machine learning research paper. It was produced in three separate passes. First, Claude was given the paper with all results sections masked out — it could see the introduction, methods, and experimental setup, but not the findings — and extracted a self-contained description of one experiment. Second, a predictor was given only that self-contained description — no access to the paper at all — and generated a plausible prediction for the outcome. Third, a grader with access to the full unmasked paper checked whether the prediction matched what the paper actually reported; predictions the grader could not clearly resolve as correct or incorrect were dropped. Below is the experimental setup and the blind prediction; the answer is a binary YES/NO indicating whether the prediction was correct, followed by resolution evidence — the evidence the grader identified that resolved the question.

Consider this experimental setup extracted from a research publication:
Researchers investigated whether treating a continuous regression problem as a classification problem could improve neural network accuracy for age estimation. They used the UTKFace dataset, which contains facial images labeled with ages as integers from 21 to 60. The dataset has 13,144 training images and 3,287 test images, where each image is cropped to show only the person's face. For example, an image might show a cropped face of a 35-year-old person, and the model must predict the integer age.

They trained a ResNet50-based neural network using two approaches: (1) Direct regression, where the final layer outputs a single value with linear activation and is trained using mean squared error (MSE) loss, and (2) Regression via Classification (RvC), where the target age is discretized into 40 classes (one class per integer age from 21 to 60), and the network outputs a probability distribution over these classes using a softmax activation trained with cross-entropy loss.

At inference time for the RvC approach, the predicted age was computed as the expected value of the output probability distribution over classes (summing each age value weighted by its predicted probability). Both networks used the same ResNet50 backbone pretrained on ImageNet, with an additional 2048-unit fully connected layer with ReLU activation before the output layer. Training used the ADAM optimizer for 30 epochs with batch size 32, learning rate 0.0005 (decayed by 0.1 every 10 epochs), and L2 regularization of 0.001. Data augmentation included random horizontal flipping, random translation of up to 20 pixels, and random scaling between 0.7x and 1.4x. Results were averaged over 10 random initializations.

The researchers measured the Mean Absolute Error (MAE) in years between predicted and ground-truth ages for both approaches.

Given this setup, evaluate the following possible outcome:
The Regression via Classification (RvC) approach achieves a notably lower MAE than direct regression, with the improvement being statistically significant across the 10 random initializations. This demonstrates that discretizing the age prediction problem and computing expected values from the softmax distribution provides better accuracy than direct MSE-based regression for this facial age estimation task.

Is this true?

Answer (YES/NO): NO